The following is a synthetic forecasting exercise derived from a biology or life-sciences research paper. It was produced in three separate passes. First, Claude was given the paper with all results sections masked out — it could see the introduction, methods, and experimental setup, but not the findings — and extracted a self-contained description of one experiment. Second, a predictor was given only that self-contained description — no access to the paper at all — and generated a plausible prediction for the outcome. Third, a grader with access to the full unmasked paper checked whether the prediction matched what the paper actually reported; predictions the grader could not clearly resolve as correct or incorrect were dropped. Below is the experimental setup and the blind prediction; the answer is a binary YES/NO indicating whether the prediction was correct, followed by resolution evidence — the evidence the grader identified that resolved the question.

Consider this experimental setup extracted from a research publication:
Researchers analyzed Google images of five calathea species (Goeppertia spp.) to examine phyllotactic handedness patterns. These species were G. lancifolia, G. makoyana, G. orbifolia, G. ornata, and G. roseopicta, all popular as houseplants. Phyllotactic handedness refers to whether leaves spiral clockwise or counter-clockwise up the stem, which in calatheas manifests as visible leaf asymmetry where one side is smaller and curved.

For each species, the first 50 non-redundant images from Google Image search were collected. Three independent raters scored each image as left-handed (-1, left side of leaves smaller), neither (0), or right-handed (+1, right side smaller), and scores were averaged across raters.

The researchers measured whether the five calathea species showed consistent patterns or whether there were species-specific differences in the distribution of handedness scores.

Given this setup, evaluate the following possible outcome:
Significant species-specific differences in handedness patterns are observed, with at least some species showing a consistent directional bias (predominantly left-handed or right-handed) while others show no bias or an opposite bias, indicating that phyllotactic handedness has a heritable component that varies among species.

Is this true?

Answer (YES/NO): NO